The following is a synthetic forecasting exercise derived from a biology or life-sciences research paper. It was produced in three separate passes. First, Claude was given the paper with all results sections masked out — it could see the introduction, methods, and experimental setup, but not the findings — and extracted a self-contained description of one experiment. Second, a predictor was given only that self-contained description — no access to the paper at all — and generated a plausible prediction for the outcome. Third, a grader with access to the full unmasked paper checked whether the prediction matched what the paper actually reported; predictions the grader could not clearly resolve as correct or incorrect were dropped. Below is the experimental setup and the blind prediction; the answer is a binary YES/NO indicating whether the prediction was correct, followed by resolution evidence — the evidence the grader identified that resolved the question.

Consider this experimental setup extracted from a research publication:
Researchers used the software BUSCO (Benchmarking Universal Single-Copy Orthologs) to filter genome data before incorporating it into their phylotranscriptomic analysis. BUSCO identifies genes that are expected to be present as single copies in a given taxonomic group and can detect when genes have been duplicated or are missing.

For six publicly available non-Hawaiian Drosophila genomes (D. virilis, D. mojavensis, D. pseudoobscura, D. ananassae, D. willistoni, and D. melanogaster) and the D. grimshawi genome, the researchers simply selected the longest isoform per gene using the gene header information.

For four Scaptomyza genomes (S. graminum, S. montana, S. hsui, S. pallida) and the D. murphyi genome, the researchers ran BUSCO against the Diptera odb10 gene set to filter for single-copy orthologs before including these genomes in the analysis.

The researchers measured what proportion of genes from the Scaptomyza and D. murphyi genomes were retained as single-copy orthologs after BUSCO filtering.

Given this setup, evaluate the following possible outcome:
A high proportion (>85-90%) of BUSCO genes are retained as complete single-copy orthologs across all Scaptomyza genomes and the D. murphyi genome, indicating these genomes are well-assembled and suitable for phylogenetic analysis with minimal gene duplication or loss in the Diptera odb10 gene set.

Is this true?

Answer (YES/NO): YES